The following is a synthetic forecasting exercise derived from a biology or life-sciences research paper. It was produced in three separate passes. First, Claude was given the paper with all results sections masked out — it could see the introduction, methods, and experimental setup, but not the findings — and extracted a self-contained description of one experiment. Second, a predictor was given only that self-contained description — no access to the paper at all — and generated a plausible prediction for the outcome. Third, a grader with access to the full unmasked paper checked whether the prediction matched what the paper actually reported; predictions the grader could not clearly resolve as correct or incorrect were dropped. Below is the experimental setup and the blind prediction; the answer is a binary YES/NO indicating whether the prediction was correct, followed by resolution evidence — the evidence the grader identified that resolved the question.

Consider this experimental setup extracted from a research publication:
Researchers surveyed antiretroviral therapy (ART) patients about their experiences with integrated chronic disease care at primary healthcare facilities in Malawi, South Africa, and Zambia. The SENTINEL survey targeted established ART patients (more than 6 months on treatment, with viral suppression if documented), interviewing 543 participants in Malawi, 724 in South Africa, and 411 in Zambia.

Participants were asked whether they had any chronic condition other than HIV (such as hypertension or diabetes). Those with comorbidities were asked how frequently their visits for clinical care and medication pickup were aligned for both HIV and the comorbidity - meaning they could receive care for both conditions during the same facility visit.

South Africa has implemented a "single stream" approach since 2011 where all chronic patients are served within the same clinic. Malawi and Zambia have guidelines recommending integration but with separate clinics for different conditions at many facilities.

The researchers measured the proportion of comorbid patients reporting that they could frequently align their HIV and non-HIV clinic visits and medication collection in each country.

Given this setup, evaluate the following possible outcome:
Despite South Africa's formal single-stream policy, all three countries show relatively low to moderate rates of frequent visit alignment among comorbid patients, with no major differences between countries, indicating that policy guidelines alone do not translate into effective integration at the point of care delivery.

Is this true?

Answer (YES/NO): NO